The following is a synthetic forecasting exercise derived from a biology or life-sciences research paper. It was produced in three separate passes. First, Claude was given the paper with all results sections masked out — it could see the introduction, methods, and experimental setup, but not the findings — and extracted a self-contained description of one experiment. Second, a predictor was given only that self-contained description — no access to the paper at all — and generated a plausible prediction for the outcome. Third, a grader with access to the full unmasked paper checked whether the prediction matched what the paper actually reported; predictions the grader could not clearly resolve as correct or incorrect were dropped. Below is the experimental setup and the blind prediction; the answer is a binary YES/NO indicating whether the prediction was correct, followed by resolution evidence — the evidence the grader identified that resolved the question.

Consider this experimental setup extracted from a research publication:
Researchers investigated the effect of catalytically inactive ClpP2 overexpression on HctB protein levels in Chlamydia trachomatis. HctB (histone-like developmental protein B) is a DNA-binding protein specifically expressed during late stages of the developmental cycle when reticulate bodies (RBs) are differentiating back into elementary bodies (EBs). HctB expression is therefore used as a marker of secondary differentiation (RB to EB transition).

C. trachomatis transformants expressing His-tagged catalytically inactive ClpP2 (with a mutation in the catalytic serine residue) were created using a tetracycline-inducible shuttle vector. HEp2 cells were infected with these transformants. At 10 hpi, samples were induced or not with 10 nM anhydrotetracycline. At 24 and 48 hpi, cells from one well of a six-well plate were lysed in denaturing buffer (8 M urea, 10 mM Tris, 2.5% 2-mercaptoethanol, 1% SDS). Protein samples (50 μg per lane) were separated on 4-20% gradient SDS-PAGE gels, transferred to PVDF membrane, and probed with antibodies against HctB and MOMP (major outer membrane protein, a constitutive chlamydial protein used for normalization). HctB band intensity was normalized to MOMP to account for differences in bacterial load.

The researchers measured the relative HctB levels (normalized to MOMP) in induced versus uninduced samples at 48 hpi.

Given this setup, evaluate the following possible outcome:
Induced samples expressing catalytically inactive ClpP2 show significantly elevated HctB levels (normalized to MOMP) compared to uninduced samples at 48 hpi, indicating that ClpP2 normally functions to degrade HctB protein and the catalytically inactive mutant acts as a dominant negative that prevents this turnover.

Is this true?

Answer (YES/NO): NO